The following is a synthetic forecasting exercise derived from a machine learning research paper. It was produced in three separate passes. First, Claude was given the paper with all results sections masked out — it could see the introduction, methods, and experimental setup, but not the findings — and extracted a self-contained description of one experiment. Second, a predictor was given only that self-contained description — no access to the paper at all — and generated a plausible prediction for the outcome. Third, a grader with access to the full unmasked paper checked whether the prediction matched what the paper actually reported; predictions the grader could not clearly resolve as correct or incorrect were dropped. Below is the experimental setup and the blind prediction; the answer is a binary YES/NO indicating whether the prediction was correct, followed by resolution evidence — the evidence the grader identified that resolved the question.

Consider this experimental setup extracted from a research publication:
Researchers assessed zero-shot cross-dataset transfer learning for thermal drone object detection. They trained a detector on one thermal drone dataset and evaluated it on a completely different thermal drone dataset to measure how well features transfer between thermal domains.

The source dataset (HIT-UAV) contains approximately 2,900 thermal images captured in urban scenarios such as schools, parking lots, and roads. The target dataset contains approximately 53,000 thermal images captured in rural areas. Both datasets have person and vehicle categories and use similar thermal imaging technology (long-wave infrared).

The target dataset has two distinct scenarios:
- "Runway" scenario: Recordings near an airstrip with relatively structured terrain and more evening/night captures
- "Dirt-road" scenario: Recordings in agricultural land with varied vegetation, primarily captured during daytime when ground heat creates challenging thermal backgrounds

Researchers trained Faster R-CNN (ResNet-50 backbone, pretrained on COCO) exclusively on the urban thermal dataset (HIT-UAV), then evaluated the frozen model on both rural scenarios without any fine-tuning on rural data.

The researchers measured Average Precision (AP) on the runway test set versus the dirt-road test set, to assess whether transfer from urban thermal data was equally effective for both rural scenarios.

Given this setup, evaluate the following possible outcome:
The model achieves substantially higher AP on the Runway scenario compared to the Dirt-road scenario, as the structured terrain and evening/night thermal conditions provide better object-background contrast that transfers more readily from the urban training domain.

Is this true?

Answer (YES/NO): YES